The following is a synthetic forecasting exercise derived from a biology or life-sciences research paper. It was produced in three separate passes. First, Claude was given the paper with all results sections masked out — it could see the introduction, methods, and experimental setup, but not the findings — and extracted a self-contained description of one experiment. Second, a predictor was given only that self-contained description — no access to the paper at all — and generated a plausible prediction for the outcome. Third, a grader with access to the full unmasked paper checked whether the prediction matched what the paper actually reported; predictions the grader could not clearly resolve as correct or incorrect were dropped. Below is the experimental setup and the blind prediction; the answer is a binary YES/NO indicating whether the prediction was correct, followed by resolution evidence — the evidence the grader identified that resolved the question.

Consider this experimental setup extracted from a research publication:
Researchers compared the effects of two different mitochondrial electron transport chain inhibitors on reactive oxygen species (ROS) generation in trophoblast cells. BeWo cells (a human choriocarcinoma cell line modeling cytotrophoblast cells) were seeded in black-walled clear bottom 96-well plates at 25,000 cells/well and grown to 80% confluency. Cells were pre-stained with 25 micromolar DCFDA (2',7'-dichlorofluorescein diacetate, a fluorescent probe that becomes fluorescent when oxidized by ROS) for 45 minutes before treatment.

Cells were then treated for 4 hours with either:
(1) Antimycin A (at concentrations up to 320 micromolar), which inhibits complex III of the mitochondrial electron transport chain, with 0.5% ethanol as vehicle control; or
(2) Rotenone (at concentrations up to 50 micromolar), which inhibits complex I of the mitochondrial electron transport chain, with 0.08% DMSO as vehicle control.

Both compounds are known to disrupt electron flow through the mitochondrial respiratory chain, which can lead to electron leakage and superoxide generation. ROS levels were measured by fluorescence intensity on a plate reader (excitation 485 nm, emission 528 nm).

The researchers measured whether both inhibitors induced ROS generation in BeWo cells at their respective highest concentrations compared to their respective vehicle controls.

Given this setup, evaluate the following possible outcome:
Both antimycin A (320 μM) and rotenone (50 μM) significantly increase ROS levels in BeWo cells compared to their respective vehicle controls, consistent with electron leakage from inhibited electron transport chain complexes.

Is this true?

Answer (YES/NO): NO